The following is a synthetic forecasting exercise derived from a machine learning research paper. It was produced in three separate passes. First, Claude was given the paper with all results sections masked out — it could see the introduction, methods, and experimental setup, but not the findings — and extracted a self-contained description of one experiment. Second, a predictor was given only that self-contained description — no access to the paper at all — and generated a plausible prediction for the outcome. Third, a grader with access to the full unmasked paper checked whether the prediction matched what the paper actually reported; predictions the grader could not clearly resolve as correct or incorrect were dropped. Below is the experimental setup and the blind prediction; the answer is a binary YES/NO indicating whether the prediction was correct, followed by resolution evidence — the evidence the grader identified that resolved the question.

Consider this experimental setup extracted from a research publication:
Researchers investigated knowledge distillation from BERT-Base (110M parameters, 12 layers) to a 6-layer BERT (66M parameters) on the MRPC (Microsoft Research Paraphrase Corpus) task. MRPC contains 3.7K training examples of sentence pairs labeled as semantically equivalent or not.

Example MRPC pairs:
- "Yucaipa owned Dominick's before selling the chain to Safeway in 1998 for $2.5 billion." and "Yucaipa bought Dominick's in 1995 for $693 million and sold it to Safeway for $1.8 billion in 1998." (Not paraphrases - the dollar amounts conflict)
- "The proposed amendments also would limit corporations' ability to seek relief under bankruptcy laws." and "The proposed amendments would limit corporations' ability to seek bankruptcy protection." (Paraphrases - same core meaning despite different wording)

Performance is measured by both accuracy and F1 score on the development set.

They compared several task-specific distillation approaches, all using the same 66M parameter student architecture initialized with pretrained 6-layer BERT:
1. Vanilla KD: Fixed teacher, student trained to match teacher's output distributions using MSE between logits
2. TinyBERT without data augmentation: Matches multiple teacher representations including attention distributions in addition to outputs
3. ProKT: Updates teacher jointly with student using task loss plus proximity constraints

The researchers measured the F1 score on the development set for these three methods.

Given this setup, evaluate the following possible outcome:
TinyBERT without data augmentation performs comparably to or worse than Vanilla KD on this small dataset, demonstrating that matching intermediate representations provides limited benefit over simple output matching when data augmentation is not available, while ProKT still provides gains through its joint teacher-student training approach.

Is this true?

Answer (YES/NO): NO